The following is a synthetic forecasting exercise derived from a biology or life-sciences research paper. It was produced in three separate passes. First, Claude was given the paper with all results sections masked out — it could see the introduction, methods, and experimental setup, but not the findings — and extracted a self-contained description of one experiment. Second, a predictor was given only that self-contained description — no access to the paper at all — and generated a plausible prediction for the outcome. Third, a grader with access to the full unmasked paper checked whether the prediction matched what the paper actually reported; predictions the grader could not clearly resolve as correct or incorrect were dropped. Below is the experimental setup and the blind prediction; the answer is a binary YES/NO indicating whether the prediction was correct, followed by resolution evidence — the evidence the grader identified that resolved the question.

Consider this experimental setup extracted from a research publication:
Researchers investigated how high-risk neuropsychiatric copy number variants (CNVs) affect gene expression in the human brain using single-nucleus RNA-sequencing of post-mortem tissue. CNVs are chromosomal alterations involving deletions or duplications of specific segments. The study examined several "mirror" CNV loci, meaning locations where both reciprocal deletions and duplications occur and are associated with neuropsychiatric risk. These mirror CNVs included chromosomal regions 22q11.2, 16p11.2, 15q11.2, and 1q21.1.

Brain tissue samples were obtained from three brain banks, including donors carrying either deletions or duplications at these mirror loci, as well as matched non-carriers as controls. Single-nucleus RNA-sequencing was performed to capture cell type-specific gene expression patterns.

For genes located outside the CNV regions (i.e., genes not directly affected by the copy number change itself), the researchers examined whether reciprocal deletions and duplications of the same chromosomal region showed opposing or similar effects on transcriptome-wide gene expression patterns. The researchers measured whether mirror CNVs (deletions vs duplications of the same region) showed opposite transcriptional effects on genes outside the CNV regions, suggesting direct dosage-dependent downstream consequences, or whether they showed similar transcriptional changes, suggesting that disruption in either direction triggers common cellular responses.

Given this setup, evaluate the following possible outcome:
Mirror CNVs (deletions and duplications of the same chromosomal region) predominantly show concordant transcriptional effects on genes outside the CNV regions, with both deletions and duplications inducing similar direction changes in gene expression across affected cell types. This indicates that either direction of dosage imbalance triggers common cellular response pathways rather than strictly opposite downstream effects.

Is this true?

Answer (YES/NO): NO